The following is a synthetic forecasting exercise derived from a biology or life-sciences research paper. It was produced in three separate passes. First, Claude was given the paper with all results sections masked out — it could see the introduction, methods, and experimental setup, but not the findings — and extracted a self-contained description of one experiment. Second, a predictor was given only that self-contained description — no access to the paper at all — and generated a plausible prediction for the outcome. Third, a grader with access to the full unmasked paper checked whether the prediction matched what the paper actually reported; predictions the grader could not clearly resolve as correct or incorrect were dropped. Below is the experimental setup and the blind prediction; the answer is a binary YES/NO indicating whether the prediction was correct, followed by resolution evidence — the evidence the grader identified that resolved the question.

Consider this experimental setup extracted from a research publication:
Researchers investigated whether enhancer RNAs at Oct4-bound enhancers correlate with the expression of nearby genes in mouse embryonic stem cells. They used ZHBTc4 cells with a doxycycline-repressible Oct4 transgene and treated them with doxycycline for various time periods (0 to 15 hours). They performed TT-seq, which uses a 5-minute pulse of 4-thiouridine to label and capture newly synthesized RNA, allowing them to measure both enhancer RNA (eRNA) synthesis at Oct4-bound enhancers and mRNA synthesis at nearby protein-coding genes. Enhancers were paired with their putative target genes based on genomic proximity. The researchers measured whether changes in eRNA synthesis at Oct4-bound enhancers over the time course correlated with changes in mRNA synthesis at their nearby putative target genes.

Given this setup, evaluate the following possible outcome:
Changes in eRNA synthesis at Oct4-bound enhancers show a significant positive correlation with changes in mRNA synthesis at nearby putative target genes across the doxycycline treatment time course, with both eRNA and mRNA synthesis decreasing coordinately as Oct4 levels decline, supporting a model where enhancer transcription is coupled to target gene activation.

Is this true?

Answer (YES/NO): YES